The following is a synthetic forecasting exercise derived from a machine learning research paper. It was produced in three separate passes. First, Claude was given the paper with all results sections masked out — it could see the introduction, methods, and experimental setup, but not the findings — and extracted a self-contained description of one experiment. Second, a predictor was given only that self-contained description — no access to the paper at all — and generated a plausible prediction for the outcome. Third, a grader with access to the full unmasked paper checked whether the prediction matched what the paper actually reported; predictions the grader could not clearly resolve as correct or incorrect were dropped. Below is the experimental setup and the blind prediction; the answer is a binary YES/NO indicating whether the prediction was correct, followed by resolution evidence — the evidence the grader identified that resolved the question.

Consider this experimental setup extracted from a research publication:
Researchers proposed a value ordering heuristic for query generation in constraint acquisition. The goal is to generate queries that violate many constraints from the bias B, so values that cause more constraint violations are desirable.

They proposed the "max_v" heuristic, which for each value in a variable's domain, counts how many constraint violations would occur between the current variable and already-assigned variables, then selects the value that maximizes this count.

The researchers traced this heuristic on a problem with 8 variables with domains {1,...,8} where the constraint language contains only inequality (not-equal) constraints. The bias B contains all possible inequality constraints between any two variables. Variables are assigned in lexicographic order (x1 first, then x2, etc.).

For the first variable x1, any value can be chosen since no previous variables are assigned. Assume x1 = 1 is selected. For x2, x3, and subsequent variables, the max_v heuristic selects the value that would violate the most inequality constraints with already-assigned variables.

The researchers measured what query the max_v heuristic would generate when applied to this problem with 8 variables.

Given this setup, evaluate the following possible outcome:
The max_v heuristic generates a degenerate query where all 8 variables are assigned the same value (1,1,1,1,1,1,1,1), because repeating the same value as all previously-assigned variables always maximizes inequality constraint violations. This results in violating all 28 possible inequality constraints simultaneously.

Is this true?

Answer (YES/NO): YES